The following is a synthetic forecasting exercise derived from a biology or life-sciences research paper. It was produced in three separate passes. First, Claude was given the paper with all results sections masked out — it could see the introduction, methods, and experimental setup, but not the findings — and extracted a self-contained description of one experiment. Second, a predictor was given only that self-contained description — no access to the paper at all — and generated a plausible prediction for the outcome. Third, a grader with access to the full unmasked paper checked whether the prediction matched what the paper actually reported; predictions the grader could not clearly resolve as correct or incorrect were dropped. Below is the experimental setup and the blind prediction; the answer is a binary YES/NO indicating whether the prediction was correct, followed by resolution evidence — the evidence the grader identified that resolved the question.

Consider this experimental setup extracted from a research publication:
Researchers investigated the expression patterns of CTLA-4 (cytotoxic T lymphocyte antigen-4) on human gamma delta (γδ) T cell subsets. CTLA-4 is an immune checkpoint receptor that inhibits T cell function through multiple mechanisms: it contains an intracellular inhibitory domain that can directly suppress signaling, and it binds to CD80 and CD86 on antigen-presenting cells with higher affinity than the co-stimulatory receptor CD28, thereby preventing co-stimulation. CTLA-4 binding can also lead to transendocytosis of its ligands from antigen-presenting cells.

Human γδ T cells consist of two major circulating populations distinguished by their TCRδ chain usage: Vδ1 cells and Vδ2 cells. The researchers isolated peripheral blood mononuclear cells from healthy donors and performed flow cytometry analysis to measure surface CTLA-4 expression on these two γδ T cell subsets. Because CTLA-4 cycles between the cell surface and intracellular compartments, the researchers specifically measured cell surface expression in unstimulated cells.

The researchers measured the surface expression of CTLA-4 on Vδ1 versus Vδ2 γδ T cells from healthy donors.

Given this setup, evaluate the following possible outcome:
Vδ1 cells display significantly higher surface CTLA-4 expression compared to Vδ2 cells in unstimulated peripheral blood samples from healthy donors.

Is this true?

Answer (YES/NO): NO